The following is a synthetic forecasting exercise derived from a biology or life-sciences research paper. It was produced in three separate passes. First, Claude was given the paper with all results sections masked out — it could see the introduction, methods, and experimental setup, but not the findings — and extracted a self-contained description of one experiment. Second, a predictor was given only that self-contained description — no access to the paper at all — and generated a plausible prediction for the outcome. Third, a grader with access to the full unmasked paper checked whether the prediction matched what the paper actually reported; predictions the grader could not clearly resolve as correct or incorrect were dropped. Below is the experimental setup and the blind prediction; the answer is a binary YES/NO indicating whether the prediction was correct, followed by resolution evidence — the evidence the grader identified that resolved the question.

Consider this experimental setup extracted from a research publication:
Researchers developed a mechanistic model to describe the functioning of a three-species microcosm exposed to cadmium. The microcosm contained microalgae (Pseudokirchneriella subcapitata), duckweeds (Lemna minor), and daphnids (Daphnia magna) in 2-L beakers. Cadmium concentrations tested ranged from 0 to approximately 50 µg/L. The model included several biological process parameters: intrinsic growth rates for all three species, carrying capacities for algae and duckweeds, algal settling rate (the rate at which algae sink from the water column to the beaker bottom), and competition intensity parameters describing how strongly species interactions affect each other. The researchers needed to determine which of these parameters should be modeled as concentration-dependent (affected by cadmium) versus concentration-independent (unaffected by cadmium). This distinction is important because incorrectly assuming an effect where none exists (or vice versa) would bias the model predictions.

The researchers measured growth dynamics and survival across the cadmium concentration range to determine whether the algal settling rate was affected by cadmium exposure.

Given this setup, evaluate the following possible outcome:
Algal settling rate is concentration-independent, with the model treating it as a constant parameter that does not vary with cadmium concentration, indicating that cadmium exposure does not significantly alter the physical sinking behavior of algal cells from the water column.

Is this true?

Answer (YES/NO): YES